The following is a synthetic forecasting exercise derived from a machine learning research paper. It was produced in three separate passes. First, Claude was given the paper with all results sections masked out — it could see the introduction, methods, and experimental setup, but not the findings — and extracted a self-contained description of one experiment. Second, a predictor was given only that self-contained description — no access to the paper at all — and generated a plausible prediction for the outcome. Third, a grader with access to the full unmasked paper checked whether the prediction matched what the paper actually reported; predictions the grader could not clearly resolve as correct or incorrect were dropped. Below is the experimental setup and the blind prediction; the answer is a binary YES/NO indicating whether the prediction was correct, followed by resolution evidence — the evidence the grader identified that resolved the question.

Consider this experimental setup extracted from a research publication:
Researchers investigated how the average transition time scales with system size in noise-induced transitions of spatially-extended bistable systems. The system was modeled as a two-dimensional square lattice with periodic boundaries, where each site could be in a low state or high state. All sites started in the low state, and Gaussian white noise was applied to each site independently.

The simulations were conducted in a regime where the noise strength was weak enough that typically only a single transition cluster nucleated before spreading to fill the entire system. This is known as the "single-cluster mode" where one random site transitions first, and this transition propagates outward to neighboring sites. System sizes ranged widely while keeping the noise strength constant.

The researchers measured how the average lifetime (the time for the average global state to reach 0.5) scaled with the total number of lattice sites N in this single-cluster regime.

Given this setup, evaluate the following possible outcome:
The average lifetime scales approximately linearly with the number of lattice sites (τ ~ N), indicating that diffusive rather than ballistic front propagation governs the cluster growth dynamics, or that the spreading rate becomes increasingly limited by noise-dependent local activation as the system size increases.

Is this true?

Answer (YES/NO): NO